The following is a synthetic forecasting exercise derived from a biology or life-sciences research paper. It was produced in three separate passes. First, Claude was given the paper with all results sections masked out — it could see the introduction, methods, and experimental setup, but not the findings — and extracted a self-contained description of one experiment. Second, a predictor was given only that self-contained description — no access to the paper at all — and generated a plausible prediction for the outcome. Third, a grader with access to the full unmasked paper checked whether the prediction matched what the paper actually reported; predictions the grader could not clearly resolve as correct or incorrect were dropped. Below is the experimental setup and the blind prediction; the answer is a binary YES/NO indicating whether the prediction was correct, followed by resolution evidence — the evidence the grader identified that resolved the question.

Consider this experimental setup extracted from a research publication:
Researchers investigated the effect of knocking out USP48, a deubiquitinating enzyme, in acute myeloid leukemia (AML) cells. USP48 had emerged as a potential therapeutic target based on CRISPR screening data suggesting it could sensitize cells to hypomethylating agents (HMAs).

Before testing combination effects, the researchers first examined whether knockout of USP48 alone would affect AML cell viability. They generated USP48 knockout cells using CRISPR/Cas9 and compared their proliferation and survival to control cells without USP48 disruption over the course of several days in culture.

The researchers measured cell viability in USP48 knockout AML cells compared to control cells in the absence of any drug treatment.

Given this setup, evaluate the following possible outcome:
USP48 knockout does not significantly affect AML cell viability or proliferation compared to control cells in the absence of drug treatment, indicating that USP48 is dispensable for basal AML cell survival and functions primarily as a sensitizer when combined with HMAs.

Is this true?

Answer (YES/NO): YES